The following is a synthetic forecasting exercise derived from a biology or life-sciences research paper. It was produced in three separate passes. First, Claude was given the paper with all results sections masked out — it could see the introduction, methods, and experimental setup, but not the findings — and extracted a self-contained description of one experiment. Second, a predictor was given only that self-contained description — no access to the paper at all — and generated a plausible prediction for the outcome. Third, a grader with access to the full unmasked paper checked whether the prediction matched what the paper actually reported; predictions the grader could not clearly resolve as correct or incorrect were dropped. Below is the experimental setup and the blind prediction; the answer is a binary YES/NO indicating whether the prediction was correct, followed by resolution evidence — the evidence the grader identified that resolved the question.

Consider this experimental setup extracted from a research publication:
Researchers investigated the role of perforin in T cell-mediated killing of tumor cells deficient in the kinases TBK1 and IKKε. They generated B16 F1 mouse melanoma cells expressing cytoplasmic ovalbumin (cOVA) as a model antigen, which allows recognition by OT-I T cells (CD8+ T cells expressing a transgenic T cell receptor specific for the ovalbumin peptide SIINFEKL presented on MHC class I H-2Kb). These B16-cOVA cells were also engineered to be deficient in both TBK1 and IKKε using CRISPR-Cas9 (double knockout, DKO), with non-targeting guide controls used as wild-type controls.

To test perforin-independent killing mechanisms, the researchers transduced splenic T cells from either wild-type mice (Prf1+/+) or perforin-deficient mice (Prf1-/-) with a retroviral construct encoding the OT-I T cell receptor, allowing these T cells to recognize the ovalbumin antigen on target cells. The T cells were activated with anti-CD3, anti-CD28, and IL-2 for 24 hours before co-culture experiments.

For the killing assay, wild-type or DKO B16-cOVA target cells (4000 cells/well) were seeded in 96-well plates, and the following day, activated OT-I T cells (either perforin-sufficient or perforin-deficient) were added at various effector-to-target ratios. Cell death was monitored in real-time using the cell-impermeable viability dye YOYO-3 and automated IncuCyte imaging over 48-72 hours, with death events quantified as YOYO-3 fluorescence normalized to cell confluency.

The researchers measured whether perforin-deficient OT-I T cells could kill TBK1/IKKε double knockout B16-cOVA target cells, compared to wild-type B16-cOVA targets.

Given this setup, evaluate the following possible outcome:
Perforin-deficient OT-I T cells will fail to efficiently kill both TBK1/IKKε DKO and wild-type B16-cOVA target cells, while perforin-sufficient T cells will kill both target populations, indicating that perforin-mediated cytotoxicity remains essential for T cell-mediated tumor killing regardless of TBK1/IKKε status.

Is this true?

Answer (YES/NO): NO